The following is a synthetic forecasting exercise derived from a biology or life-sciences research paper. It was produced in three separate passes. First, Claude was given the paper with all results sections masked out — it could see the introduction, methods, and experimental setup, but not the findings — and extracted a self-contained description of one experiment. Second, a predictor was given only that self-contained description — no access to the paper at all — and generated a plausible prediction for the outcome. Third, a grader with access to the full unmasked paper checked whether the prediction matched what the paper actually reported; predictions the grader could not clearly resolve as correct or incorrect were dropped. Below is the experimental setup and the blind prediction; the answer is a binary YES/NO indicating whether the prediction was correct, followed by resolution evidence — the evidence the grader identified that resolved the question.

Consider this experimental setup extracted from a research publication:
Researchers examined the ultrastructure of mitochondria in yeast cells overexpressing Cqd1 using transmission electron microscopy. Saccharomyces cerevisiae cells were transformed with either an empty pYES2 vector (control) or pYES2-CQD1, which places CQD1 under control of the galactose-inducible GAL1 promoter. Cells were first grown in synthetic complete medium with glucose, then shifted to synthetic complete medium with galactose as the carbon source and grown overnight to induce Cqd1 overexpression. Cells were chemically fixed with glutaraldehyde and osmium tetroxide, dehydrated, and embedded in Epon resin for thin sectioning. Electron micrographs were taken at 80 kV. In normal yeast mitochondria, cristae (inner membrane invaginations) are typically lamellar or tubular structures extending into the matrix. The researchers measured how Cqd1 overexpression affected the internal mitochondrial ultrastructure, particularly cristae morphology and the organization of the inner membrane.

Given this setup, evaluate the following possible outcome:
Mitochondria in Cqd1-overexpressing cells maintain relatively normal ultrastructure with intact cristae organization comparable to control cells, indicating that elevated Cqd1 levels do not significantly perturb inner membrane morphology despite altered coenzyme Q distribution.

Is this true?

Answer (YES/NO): NO